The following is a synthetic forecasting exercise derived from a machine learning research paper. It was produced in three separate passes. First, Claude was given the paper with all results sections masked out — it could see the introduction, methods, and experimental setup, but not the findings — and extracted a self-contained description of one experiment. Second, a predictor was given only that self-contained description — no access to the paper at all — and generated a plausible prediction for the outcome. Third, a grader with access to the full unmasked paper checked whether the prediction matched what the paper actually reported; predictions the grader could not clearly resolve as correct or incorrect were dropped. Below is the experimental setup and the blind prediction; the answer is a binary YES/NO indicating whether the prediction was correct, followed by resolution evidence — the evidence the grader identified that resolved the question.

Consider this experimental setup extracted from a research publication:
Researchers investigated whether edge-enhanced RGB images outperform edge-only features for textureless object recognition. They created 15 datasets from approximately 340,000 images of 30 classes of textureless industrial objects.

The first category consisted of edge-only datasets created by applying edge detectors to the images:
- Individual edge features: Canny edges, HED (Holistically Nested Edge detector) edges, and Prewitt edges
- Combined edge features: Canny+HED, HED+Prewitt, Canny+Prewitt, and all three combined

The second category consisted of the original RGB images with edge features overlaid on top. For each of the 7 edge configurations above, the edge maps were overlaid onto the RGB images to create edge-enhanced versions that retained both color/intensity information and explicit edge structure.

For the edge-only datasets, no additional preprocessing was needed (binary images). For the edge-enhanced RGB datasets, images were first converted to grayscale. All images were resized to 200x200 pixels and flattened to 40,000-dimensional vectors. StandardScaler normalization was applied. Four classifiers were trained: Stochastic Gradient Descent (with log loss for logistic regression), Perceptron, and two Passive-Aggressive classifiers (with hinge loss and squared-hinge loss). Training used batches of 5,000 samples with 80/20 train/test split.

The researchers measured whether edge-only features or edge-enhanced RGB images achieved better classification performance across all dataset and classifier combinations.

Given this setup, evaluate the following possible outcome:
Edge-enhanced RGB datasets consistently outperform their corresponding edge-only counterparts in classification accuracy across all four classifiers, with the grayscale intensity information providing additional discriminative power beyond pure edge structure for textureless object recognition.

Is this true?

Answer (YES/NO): NO